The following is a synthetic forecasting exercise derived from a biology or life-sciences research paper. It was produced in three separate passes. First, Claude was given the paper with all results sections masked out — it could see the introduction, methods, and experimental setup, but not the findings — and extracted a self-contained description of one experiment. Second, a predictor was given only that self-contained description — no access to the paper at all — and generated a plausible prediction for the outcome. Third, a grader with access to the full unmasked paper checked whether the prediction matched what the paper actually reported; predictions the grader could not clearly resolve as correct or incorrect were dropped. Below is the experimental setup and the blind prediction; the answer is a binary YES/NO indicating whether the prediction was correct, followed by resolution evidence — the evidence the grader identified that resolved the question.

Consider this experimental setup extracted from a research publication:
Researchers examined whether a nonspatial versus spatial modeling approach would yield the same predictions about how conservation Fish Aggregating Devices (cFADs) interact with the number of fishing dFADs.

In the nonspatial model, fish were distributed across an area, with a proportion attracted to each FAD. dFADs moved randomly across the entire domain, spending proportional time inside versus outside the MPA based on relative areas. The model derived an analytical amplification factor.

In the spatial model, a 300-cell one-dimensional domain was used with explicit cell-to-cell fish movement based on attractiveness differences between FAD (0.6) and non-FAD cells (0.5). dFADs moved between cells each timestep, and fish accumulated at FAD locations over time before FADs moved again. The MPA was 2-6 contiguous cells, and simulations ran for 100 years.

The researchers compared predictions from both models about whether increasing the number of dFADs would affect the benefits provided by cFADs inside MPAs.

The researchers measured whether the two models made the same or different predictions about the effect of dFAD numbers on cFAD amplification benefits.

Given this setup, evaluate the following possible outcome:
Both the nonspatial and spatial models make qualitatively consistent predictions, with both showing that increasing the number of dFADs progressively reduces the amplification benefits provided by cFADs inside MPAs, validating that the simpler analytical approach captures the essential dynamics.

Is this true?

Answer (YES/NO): NO